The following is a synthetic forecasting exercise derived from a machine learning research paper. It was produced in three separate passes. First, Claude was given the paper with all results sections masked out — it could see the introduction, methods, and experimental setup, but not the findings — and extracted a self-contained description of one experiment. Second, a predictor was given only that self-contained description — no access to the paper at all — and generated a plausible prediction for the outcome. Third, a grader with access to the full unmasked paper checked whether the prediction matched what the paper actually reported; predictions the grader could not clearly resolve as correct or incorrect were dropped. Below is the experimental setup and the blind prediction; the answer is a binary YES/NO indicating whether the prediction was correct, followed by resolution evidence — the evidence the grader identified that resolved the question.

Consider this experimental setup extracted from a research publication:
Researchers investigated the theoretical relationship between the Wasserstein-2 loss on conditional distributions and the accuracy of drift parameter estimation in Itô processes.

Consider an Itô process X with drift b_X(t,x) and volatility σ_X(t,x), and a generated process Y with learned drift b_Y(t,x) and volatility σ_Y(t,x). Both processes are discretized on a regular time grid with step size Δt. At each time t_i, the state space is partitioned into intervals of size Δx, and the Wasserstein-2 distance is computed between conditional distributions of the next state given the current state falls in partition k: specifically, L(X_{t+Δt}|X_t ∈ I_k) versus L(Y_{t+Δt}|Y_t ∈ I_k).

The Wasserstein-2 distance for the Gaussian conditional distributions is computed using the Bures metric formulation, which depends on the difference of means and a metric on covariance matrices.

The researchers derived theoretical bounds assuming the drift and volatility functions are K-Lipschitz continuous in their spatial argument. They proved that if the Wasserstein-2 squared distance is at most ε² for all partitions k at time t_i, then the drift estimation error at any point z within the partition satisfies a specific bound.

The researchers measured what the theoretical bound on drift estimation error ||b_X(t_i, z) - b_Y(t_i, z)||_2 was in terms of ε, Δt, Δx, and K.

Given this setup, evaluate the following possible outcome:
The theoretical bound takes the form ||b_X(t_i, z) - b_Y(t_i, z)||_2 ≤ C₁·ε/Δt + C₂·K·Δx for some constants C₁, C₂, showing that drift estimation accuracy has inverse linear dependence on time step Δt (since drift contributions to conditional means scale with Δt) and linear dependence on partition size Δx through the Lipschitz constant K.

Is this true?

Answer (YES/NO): NO